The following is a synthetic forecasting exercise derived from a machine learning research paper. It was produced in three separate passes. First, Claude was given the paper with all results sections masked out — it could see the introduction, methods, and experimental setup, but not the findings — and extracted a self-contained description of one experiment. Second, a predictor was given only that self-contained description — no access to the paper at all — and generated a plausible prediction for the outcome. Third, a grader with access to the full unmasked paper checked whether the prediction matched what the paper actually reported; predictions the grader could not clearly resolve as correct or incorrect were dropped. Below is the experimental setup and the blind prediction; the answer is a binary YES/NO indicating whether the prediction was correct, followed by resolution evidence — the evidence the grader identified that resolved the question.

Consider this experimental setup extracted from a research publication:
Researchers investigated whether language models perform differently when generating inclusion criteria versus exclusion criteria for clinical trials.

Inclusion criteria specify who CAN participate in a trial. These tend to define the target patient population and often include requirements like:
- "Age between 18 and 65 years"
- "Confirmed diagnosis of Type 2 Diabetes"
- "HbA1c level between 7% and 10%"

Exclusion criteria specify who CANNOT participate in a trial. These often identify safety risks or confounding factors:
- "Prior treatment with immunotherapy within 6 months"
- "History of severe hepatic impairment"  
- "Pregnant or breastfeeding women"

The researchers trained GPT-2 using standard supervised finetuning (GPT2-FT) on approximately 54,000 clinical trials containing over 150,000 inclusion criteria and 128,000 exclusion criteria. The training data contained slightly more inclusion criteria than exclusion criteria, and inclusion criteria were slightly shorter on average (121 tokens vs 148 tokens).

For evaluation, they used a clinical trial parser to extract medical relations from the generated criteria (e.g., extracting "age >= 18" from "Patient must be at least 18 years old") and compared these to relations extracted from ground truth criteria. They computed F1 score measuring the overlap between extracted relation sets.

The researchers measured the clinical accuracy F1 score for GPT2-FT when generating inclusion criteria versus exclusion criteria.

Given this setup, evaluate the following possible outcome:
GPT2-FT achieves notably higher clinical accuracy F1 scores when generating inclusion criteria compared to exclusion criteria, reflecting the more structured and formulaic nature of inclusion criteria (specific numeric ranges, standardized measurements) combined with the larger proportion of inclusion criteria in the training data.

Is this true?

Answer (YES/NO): YES